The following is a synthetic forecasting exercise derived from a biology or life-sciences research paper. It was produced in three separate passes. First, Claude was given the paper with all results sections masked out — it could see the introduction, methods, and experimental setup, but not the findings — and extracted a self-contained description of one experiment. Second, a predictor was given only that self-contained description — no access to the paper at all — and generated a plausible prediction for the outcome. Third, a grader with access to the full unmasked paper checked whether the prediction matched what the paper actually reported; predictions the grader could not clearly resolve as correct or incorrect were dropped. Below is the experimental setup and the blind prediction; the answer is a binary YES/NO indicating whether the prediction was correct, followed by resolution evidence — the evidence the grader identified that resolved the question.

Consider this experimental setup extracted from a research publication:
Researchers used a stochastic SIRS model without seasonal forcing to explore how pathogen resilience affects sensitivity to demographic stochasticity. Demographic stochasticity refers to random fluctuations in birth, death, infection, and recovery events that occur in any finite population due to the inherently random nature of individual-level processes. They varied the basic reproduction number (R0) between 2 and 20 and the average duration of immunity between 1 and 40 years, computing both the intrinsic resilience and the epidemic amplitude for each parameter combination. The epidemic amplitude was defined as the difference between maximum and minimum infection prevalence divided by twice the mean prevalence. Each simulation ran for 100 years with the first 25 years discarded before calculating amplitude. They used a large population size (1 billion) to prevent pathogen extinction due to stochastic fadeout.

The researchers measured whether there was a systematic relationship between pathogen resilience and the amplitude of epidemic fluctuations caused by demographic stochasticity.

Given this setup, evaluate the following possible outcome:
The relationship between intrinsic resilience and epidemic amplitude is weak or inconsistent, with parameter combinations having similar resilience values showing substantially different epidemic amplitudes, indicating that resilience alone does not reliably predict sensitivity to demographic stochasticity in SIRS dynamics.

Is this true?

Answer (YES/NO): NO